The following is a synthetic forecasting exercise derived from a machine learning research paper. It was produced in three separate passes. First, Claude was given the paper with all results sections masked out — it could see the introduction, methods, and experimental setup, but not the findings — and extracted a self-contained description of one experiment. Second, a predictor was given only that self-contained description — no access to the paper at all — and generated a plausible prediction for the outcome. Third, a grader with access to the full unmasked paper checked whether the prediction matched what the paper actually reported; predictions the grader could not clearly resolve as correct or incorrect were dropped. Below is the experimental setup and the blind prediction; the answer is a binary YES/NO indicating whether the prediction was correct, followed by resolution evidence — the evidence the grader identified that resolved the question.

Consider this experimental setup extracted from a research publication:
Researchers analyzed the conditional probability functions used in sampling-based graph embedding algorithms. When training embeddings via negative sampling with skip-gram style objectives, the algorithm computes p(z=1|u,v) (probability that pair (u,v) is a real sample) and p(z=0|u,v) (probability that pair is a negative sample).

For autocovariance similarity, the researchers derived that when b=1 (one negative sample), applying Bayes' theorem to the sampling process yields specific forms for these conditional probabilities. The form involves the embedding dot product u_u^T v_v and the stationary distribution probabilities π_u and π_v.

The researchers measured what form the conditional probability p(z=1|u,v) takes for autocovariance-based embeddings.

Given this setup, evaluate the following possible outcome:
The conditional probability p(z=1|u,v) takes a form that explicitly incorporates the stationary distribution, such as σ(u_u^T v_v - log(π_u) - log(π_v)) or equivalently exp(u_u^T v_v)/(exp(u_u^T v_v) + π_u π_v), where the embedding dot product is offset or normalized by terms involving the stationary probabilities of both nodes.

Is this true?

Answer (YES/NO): NO